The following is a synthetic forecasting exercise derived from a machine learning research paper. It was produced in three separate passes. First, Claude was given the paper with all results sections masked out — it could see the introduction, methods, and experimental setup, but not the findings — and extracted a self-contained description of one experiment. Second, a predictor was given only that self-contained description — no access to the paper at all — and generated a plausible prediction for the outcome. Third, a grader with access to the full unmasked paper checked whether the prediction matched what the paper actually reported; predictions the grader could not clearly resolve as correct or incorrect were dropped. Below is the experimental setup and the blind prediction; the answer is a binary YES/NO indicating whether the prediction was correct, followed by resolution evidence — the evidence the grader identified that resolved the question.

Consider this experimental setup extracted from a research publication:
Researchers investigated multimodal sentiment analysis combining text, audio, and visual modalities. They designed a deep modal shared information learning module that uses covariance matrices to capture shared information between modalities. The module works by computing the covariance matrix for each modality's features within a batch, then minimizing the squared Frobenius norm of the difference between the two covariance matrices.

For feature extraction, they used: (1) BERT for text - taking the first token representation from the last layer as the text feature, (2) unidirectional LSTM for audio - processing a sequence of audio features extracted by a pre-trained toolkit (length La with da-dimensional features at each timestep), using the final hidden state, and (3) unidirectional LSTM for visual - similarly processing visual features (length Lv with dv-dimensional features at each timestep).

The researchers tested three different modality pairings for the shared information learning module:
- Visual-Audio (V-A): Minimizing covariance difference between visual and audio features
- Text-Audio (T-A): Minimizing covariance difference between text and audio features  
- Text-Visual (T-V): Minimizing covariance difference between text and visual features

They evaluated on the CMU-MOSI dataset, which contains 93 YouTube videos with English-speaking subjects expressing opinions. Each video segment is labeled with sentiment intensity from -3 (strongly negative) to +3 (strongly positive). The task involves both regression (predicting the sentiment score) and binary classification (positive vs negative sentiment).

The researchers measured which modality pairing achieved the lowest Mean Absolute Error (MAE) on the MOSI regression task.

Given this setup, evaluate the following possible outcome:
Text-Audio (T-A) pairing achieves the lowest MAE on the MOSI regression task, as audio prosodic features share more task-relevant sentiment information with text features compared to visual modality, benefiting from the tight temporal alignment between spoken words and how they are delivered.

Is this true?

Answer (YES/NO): NO